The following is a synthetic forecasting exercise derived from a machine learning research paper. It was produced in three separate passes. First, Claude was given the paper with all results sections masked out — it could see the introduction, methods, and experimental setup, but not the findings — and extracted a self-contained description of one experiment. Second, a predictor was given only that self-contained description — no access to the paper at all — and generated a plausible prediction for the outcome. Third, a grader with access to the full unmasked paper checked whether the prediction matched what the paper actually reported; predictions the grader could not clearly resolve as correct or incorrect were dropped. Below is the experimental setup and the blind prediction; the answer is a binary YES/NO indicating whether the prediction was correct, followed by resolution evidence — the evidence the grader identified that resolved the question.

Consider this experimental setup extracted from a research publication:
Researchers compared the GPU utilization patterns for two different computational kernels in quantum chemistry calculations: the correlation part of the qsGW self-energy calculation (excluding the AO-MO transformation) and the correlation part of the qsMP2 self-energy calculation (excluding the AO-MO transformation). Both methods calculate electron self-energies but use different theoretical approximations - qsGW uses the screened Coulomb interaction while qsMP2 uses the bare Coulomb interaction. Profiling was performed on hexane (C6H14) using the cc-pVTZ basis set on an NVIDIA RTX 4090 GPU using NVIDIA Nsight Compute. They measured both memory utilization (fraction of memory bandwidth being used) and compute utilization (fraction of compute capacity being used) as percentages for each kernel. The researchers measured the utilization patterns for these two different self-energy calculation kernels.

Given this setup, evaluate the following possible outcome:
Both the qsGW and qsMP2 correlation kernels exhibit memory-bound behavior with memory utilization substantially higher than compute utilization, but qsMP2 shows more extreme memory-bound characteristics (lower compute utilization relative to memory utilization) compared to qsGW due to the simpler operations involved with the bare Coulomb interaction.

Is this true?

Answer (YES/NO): NO